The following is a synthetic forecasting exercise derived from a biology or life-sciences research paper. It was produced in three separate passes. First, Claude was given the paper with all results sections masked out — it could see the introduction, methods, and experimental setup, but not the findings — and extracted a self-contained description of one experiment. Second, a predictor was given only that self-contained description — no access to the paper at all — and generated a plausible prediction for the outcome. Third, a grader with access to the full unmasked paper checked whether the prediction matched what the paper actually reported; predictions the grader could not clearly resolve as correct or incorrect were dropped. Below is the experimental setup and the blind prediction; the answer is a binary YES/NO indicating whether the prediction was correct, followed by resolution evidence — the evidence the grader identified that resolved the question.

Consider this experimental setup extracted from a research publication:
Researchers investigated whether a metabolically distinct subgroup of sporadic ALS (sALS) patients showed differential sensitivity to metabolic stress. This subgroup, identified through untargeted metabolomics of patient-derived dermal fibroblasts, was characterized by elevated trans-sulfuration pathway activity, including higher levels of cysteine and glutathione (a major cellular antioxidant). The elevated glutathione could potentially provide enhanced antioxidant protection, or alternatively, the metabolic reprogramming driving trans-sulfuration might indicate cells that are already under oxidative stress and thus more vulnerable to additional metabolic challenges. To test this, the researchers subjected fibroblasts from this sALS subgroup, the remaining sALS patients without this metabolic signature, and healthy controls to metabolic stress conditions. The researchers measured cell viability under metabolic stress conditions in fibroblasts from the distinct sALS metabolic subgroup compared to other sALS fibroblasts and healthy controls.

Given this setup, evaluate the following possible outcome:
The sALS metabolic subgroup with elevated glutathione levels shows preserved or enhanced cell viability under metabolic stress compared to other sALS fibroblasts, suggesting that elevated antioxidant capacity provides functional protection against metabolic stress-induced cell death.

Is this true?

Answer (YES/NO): NO